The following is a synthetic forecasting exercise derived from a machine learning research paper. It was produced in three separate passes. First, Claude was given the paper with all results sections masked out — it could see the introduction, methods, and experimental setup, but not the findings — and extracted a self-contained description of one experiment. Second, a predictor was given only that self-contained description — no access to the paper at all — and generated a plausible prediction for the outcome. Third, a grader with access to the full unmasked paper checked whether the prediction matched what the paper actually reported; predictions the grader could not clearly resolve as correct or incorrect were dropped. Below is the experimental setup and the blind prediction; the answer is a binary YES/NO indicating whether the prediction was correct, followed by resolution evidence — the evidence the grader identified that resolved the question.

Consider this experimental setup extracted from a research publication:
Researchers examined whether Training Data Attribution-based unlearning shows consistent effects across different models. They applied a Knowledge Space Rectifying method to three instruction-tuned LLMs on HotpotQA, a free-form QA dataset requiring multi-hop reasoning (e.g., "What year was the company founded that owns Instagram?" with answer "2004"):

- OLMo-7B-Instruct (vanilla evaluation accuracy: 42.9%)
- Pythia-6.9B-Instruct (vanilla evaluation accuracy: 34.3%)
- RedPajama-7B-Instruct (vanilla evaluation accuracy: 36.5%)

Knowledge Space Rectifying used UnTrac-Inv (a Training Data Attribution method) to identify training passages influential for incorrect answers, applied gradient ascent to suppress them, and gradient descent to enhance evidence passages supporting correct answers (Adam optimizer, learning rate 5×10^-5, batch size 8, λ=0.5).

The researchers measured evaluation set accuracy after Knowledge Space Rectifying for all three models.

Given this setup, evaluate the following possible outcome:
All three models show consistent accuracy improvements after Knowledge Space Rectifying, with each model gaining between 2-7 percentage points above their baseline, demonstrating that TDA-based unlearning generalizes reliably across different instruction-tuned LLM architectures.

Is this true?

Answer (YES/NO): NO